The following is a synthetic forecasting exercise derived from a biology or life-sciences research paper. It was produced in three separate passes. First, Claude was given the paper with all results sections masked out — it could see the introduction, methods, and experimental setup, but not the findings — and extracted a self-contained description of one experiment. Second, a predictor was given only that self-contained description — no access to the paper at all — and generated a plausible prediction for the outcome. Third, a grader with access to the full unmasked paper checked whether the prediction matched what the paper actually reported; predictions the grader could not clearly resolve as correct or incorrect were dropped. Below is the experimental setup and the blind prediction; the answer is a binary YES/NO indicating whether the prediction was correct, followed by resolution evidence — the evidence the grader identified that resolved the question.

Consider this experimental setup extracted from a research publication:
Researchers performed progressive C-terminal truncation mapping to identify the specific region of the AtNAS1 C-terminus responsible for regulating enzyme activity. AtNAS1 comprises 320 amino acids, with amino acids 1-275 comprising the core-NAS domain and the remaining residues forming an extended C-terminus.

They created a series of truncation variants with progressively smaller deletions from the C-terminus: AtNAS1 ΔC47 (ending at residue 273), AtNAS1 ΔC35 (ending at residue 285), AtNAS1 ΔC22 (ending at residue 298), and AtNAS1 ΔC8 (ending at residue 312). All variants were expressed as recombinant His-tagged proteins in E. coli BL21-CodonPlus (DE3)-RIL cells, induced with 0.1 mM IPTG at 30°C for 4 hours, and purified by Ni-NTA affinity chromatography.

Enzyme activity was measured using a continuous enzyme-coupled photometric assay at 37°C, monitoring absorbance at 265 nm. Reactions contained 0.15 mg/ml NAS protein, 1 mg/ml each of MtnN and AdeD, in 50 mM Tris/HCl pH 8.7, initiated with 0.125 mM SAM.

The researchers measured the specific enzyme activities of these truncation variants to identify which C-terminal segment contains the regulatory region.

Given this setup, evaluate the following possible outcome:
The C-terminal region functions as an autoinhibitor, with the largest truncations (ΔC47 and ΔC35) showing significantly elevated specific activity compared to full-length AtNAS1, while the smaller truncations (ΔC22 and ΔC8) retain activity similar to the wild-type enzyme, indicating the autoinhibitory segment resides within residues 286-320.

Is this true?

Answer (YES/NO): NO